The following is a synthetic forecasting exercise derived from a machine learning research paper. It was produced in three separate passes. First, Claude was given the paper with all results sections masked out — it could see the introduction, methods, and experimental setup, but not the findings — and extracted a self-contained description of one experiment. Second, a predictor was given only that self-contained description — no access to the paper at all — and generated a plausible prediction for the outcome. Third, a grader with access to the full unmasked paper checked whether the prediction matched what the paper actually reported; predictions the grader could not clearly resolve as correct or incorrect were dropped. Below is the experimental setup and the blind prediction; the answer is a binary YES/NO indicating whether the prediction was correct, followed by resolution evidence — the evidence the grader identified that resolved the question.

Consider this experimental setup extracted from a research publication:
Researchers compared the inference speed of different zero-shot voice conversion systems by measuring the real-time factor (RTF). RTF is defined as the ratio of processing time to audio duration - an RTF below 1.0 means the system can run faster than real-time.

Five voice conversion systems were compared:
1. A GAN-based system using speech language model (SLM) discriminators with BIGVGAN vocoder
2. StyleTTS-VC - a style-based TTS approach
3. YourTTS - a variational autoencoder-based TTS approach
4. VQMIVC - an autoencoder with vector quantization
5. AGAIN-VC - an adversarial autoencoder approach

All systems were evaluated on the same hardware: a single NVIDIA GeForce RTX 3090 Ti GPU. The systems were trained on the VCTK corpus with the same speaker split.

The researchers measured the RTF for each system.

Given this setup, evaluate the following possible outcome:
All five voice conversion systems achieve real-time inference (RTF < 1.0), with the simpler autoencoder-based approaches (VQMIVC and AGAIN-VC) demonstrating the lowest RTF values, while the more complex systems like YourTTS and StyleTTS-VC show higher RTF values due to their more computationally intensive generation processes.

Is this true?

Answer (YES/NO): NO